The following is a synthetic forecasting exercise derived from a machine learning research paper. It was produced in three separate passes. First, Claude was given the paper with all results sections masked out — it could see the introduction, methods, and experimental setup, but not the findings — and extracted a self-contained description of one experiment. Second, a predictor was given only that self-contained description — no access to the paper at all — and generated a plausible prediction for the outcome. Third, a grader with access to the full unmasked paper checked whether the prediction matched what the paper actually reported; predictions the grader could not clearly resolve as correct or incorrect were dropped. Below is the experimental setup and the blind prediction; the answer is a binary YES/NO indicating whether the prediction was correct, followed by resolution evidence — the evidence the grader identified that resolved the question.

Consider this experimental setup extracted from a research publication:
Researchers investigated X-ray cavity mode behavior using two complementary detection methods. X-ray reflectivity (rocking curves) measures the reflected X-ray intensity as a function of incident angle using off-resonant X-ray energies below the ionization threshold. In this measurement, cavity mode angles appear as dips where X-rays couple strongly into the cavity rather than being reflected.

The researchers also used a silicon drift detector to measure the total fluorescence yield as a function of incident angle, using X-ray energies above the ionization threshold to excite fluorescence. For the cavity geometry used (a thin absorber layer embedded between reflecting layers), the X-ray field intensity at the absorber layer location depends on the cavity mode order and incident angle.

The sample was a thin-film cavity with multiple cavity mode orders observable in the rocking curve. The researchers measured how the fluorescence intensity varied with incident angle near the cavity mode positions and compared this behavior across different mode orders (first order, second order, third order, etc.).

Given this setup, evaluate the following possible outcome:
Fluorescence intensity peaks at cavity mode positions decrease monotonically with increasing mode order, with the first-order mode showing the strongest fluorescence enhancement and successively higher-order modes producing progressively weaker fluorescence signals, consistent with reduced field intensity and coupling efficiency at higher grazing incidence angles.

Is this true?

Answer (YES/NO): NO